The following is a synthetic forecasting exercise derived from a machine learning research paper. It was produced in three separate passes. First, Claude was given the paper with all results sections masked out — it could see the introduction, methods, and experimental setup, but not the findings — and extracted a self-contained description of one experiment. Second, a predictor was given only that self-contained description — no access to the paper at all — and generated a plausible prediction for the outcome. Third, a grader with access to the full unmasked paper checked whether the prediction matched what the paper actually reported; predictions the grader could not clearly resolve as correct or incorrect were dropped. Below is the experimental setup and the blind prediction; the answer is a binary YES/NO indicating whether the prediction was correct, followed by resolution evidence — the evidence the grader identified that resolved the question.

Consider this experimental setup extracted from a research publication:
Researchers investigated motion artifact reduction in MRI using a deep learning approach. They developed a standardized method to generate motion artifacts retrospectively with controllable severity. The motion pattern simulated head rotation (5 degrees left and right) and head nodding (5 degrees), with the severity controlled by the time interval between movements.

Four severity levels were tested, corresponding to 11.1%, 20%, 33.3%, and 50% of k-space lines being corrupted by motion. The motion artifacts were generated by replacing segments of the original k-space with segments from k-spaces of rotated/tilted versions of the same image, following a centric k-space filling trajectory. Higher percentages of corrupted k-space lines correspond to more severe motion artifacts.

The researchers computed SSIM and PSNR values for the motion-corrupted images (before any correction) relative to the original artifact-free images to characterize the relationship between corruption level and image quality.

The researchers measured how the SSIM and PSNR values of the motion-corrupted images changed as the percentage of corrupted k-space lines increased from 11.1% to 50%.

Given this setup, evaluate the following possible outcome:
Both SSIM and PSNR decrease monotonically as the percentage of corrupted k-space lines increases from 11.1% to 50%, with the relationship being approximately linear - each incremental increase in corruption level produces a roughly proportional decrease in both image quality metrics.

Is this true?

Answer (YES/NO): YES